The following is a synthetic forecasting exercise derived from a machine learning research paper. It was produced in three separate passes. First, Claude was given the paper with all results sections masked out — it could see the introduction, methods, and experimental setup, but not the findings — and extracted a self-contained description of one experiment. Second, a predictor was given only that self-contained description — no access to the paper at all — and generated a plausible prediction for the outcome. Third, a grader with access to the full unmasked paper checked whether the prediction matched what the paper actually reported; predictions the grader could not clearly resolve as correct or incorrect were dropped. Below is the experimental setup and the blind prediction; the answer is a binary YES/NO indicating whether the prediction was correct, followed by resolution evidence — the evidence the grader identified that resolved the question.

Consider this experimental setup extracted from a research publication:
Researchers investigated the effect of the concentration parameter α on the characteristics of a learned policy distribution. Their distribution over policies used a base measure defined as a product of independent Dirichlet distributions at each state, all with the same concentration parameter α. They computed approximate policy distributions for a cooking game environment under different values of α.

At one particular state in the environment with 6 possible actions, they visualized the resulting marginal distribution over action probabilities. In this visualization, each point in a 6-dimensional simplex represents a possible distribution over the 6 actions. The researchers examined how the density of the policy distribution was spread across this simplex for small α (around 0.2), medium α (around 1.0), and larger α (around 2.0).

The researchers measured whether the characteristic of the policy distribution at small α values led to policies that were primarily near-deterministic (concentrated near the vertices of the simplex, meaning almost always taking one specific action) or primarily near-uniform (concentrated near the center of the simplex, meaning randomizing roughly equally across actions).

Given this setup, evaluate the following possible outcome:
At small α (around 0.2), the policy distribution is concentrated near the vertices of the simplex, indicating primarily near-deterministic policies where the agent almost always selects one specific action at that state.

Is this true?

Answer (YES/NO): YES